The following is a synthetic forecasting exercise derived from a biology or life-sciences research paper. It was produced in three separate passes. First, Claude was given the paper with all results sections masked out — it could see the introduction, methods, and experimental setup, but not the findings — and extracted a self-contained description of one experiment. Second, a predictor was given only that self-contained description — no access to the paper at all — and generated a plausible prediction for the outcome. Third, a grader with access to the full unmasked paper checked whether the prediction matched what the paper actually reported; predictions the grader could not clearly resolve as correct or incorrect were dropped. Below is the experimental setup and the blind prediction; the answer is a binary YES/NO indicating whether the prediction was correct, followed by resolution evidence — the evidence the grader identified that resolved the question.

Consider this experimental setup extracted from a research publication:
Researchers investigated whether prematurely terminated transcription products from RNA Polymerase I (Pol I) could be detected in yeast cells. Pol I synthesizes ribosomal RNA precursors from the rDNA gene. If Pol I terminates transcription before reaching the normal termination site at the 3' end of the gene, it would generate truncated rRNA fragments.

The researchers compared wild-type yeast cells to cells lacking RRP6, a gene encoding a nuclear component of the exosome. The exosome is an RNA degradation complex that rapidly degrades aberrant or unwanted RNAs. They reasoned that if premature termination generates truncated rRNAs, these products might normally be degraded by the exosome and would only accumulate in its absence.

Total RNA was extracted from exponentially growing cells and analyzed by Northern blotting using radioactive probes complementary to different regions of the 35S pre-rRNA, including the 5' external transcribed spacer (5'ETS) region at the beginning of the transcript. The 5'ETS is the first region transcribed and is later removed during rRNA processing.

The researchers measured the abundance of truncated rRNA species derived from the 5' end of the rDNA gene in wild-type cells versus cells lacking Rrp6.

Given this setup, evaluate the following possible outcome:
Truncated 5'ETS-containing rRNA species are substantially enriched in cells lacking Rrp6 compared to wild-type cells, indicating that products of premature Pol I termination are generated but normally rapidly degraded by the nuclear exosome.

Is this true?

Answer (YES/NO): YES